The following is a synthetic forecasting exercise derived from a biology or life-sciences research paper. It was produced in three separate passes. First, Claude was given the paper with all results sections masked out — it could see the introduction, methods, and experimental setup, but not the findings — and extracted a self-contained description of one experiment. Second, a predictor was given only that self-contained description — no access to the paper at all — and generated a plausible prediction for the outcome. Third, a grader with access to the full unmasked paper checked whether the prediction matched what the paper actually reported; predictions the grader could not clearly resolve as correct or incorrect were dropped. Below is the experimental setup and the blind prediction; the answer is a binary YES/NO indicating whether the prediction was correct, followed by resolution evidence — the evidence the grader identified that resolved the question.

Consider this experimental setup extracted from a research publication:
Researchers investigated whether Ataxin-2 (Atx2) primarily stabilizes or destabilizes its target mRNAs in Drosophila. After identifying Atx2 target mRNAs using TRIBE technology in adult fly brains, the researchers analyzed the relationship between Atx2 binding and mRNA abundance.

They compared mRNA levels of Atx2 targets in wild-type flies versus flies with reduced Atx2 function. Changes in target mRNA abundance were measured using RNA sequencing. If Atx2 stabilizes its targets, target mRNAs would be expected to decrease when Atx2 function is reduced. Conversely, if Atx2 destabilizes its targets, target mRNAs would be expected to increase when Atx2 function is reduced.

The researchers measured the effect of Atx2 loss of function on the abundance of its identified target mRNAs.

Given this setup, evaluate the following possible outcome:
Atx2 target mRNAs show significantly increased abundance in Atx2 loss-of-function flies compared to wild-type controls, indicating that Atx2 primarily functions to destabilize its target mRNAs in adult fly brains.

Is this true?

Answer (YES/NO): NO